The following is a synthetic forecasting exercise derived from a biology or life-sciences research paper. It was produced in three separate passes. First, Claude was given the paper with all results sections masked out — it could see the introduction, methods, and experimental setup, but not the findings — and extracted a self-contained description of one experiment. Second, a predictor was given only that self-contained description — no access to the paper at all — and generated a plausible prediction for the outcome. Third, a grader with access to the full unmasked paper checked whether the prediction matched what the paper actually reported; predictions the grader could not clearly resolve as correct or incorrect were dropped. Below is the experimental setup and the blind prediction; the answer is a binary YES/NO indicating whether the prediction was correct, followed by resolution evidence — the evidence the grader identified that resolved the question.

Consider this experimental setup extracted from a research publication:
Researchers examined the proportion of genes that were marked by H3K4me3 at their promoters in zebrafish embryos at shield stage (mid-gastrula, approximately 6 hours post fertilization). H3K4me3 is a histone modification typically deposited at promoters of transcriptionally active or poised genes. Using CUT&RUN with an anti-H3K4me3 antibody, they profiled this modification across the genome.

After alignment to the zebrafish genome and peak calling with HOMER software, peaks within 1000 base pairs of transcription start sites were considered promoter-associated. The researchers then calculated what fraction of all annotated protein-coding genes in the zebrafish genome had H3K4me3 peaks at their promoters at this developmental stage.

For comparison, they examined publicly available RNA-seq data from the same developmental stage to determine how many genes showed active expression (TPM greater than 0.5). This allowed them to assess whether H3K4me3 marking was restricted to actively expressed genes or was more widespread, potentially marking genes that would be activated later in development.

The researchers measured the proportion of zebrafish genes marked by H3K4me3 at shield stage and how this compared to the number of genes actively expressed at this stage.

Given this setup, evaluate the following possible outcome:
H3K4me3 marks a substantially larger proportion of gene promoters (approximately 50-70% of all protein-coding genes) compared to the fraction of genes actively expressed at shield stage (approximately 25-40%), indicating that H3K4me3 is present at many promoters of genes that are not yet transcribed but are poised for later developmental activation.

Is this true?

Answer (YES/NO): NO